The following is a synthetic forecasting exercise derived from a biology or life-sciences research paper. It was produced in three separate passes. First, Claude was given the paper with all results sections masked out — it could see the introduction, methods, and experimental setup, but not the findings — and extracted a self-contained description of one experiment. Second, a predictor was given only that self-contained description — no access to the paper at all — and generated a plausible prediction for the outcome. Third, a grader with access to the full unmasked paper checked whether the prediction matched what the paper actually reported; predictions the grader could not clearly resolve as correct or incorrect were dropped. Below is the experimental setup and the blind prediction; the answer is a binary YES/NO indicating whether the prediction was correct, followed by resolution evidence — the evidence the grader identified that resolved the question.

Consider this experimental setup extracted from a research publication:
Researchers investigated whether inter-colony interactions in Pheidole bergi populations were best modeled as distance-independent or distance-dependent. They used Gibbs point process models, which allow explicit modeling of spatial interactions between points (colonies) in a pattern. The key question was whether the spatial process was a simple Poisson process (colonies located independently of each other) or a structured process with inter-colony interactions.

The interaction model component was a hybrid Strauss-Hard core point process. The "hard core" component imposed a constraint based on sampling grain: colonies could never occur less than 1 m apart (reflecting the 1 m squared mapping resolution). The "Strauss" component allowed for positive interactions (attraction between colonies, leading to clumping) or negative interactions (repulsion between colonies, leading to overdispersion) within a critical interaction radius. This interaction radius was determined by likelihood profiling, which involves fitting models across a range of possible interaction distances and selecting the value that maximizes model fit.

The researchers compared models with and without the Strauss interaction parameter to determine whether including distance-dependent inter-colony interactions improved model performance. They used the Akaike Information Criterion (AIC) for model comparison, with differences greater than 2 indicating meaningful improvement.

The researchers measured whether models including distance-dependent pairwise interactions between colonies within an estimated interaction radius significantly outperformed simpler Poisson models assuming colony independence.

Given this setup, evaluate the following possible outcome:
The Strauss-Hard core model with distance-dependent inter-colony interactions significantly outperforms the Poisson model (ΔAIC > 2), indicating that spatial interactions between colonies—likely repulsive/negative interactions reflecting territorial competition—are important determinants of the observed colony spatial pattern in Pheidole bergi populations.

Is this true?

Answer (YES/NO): NO